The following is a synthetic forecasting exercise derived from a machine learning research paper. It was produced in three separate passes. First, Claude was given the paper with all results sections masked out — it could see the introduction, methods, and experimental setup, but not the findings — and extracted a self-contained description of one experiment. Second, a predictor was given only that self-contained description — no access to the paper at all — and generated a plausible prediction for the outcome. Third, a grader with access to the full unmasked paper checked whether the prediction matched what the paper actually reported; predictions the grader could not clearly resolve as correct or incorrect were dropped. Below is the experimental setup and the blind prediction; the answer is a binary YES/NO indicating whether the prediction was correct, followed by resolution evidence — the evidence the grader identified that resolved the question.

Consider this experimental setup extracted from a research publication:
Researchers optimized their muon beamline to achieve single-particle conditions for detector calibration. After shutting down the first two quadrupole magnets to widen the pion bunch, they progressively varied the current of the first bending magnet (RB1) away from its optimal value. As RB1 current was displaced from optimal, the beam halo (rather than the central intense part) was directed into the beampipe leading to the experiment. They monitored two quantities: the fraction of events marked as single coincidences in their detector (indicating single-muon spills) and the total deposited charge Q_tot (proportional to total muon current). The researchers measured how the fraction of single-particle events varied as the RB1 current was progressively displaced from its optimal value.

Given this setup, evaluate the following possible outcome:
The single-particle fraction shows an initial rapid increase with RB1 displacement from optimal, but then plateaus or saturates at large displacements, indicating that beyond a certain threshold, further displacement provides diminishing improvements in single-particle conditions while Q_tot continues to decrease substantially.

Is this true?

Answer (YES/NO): NO